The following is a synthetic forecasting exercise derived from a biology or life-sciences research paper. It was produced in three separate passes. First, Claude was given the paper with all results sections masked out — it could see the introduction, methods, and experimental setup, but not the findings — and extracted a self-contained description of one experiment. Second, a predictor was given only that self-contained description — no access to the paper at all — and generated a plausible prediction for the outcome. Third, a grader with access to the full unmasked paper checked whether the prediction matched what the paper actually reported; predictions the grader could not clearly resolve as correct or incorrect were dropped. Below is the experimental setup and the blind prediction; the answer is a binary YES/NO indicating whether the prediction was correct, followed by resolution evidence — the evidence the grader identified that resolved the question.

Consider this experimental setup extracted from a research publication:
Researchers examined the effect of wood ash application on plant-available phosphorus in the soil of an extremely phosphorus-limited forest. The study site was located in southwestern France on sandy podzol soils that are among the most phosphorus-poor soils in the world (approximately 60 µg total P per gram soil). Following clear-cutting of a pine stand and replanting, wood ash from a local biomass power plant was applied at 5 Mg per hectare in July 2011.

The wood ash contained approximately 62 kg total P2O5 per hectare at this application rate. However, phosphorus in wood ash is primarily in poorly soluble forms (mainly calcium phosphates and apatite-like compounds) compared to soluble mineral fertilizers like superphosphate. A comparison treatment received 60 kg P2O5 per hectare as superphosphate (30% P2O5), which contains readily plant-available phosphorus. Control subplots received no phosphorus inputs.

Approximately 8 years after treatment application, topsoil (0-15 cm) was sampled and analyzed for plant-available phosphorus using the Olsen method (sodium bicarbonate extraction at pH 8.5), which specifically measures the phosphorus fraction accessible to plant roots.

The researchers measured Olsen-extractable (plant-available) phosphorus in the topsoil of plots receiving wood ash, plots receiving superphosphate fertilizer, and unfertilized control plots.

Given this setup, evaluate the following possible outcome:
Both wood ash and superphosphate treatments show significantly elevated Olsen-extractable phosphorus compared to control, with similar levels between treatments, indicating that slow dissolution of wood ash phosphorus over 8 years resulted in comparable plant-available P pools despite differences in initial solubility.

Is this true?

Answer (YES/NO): NO